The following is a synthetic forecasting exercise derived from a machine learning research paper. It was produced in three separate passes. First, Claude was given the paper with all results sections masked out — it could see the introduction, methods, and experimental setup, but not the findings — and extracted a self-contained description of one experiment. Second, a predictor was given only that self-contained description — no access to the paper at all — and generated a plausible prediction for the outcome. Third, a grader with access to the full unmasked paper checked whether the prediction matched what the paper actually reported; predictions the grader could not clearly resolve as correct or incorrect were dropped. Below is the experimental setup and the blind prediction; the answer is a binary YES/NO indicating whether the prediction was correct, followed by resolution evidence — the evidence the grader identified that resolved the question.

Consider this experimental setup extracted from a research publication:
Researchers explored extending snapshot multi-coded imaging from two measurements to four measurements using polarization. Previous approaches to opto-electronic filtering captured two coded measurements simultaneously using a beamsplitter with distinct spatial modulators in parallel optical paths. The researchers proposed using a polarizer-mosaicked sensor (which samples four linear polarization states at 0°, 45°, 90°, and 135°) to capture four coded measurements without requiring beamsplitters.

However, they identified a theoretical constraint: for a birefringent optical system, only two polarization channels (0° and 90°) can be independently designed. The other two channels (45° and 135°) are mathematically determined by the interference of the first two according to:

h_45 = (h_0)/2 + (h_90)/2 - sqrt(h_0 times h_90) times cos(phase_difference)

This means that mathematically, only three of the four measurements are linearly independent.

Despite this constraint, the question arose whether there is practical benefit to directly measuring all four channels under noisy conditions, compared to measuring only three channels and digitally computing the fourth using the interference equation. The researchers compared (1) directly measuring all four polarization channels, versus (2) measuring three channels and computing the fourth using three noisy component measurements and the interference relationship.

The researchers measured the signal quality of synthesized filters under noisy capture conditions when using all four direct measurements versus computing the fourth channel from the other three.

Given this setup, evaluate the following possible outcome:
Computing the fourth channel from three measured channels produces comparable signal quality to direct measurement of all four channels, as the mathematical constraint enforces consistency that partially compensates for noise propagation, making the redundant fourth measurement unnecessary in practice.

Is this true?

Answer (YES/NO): NO